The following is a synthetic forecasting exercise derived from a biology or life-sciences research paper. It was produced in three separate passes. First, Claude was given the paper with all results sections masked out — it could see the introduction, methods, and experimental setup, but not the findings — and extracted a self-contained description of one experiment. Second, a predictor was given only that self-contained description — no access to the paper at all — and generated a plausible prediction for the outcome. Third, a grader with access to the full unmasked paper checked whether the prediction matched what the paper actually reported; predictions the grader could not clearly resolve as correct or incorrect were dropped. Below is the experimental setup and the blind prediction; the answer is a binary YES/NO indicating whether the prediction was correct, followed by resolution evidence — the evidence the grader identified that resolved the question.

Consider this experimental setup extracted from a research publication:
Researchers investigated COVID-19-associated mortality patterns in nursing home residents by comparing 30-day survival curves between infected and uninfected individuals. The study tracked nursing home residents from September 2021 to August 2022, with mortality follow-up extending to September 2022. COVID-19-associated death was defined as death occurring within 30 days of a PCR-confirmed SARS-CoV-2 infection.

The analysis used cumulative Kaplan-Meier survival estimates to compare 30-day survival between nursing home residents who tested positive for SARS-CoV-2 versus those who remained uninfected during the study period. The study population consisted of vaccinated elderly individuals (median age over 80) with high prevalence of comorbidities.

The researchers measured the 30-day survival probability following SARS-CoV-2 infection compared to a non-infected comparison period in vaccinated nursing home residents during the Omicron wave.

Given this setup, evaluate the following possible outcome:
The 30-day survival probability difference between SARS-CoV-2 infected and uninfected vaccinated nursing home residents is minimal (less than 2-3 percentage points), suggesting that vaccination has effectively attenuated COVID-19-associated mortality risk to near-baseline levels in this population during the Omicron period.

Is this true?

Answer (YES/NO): NO